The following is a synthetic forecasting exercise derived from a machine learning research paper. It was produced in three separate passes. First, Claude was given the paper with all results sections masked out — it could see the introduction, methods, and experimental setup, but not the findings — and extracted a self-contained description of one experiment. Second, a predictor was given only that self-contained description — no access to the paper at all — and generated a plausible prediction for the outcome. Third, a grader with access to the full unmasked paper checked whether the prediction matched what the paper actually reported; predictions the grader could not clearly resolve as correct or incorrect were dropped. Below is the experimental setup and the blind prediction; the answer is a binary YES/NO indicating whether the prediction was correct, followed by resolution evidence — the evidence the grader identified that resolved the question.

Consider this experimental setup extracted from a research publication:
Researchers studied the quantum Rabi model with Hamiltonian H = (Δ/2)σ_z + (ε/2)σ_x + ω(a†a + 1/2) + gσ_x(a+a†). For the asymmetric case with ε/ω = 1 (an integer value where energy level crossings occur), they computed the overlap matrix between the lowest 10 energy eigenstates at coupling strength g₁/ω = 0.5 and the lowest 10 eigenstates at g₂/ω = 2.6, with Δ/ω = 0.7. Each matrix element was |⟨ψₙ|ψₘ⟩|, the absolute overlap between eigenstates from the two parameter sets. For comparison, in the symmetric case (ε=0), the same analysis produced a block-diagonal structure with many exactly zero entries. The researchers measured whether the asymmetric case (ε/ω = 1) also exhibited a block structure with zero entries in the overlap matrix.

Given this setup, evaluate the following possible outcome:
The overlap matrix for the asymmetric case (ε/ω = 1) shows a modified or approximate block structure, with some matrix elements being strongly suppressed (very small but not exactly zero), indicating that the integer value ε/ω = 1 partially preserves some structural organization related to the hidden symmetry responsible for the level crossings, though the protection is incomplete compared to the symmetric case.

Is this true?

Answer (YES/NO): NO